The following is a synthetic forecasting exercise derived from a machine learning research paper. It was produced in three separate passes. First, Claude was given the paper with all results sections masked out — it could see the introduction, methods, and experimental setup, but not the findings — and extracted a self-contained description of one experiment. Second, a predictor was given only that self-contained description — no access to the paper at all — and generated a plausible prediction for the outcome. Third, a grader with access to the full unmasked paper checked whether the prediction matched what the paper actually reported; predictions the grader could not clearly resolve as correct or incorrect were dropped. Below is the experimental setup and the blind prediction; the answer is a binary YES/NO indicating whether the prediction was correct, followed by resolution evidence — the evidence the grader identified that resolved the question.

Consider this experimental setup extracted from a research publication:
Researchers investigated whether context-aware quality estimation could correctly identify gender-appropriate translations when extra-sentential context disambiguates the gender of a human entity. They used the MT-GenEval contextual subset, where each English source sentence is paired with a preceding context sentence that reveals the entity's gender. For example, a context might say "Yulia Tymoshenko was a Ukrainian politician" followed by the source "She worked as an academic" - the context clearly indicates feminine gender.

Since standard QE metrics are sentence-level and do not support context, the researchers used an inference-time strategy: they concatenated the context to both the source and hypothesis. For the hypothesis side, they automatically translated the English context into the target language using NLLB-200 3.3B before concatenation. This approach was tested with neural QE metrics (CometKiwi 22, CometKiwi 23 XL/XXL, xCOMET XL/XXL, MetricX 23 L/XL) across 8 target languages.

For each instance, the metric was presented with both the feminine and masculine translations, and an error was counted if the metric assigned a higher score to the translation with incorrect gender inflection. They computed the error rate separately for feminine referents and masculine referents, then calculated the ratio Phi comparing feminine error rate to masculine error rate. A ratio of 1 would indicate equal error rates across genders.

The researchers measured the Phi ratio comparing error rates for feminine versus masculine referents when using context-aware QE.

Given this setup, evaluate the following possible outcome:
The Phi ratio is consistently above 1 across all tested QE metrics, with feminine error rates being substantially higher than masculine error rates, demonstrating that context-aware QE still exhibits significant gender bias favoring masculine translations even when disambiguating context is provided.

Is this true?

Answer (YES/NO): YES